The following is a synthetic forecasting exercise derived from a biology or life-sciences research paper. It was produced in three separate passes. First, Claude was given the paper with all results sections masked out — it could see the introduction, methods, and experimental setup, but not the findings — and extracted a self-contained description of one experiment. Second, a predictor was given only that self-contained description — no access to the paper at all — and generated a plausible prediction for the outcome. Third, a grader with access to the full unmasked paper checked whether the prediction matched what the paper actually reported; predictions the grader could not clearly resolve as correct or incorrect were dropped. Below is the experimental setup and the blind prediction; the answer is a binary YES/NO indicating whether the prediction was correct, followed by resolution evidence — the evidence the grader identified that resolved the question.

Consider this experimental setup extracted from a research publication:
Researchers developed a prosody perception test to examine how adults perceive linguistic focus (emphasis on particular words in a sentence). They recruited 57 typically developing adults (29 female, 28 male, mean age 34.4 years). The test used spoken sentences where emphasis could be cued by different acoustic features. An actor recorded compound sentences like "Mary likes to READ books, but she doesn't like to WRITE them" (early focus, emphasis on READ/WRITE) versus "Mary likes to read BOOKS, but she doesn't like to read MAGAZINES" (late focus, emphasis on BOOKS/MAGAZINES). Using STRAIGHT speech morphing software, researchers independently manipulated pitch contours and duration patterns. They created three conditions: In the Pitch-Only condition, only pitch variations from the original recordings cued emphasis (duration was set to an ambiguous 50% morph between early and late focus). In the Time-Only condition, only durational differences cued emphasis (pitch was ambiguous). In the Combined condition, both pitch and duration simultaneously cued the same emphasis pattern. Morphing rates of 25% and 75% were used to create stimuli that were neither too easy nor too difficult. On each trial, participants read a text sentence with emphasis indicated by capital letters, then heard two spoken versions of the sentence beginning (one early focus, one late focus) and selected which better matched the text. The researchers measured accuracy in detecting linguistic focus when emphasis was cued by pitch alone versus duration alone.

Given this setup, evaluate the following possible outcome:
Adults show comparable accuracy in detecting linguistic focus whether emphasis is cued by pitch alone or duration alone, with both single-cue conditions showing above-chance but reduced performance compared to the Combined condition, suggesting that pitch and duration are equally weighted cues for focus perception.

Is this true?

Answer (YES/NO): NO